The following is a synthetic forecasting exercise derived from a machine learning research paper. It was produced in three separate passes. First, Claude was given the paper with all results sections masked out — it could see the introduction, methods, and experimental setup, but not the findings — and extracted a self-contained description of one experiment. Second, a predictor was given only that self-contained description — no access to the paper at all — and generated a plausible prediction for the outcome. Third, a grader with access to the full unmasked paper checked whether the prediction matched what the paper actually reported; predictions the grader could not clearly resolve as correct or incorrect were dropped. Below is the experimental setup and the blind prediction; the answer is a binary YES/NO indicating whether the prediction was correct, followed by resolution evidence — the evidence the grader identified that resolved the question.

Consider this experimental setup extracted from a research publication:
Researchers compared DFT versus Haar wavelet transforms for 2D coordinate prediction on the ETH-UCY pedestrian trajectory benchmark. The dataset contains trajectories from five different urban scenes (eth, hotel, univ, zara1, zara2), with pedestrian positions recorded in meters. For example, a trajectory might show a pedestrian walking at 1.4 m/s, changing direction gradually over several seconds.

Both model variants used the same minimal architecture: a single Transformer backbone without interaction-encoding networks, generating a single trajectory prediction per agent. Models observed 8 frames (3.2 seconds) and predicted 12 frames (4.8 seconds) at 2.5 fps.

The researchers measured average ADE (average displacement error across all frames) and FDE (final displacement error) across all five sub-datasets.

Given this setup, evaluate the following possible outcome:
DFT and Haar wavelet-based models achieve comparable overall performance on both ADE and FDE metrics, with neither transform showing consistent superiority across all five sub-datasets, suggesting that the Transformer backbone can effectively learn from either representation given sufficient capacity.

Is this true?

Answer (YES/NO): YES